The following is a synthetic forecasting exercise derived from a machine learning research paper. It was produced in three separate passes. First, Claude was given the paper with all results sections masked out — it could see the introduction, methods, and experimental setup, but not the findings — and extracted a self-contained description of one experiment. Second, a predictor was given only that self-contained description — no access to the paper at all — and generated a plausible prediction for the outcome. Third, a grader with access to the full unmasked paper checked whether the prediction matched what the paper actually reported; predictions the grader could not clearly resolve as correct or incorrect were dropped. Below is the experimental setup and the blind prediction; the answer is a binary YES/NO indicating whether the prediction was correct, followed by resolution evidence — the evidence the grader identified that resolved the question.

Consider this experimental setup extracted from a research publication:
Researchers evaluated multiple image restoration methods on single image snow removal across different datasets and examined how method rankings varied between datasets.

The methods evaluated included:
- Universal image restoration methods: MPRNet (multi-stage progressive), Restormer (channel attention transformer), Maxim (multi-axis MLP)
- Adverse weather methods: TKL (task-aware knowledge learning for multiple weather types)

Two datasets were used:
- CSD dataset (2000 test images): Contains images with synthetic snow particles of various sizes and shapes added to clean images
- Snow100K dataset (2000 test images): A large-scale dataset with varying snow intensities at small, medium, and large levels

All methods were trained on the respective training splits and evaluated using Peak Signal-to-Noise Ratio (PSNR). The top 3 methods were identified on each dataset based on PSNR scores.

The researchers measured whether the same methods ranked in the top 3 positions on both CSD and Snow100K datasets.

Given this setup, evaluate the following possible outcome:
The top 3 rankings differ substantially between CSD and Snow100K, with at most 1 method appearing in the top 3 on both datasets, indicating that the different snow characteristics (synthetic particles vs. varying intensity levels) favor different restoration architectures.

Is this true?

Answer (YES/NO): NO